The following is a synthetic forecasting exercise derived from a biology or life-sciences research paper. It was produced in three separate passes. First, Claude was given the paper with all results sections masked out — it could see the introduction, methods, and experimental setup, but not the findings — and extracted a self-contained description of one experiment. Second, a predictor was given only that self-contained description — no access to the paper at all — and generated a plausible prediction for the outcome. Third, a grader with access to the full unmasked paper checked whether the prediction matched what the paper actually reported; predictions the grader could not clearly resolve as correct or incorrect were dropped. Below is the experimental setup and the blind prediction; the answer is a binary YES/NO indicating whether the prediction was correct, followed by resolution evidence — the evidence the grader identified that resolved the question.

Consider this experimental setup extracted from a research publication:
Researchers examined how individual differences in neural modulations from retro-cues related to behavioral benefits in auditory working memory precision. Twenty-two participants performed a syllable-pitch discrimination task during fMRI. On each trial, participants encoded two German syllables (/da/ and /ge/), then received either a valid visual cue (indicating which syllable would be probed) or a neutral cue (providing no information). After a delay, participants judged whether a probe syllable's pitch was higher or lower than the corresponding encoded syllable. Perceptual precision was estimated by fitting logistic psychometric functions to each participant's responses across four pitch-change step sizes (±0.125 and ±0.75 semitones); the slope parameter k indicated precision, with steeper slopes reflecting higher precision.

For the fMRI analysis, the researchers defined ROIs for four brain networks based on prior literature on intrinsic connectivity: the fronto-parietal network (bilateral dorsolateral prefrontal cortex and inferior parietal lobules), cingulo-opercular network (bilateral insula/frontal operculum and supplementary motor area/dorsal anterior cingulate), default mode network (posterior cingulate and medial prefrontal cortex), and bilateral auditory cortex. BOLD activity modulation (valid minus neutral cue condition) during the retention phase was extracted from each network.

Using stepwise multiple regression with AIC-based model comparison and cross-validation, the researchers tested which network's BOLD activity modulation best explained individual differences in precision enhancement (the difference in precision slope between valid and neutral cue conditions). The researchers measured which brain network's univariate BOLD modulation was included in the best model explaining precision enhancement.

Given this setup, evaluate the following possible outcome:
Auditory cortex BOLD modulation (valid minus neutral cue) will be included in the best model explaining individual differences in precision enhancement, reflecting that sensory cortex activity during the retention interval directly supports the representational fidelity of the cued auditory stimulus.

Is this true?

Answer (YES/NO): NO